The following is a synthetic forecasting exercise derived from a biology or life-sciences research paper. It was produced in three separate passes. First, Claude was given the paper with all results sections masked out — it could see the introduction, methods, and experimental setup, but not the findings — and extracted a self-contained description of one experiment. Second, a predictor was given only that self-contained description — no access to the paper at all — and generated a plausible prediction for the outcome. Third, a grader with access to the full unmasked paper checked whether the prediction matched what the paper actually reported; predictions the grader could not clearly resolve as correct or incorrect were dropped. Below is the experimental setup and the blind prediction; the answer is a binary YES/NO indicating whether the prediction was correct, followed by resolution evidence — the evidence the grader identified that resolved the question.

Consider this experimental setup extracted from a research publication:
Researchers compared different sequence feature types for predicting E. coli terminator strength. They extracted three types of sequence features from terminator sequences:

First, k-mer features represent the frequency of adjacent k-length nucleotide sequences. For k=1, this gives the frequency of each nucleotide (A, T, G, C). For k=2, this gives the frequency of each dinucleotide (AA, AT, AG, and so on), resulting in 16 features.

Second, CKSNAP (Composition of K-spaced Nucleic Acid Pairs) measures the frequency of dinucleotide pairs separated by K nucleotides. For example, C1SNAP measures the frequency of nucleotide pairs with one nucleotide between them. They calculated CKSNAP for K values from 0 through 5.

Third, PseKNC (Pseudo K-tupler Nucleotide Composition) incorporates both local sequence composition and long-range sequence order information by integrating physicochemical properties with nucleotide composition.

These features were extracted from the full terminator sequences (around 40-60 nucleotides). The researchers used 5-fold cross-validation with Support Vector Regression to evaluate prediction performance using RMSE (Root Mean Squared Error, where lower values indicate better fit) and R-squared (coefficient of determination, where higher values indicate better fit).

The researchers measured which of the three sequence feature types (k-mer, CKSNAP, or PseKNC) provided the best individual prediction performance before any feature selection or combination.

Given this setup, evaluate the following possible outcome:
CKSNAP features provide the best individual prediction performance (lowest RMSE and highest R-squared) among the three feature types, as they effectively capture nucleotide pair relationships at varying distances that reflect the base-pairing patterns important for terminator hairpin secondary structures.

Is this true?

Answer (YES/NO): NO